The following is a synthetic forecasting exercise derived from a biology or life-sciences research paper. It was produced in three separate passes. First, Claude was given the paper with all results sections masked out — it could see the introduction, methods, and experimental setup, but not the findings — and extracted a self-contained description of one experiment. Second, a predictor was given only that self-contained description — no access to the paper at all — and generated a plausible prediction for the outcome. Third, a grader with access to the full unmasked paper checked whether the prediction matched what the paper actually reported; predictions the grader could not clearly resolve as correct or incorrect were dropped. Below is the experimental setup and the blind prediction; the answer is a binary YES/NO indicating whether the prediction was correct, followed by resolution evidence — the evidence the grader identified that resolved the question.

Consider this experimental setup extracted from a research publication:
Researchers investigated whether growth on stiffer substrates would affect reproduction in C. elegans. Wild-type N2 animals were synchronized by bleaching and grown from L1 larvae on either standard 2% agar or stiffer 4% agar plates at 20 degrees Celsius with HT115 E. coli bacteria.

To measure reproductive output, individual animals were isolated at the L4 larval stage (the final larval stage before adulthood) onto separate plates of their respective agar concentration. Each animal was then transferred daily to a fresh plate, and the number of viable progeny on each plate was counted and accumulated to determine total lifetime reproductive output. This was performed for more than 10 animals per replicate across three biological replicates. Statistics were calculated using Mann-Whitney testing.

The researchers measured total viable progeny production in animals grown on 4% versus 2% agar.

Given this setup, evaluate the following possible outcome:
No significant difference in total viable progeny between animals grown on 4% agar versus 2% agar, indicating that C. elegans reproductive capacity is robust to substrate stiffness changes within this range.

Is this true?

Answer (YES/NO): NO